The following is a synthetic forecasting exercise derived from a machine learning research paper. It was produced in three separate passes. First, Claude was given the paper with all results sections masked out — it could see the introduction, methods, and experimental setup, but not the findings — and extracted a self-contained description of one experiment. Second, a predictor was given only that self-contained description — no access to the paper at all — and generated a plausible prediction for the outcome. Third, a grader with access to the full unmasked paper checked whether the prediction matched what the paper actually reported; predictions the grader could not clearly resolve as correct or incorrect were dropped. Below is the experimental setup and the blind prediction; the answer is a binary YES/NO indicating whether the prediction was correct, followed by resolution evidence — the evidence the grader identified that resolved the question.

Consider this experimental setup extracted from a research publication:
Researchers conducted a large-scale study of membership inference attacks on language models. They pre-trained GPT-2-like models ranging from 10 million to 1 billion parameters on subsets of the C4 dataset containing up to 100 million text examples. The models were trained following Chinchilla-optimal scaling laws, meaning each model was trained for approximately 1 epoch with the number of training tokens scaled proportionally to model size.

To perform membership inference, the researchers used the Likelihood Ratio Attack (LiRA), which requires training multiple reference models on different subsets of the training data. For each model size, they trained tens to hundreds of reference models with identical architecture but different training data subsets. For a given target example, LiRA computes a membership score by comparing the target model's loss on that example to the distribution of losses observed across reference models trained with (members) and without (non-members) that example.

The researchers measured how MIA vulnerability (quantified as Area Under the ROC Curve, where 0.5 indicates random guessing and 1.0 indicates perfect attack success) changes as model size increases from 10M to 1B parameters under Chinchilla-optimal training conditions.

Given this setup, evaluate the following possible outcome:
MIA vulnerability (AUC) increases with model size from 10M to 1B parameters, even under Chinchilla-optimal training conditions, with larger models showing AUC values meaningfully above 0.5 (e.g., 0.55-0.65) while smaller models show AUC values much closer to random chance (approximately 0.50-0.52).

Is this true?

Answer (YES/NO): NO